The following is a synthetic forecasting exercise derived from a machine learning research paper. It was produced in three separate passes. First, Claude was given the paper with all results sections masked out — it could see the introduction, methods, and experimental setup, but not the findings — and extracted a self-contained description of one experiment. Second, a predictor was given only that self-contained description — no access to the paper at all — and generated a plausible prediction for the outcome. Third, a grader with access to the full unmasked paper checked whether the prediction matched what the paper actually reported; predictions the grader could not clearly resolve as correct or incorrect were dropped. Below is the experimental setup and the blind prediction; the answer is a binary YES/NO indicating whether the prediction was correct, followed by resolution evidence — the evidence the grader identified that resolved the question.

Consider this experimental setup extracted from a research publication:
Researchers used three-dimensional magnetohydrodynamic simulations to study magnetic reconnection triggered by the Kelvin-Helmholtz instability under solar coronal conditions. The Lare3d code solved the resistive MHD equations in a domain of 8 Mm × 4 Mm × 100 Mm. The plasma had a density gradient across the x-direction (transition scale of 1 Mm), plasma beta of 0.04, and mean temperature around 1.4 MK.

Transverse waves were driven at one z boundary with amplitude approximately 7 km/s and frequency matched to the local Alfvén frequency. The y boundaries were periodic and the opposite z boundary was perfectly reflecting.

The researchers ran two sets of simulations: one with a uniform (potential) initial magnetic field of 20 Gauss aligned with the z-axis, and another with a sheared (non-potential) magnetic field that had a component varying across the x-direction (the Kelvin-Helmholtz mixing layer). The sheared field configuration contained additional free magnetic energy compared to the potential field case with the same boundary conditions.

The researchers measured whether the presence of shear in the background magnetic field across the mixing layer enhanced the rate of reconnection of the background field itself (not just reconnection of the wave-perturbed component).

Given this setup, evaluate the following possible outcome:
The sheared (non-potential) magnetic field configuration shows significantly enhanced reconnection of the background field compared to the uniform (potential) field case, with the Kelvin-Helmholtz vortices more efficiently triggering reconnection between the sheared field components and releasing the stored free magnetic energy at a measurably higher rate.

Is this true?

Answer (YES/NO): NO